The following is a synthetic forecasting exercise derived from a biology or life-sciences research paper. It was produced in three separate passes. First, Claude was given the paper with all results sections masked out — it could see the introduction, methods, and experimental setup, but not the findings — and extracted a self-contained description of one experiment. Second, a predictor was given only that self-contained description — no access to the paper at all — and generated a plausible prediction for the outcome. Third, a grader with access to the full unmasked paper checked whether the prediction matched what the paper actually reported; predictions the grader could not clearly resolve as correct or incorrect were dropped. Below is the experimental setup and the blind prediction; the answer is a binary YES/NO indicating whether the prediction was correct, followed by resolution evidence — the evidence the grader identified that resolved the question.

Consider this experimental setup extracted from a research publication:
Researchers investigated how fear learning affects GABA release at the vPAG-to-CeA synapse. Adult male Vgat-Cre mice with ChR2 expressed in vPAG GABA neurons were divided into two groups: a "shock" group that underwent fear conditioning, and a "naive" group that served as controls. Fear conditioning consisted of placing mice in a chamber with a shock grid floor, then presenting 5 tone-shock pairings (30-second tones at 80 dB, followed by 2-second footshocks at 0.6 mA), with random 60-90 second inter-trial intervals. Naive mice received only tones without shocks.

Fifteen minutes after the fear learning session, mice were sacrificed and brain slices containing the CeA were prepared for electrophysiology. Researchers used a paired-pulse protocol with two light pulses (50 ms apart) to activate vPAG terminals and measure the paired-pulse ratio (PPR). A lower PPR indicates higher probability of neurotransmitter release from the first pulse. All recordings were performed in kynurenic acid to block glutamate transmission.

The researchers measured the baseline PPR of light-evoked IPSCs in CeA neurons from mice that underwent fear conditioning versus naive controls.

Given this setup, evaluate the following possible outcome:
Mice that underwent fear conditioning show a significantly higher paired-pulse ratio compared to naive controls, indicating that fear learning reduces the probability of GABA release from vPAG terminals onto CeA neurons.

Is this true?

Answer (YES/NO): NO